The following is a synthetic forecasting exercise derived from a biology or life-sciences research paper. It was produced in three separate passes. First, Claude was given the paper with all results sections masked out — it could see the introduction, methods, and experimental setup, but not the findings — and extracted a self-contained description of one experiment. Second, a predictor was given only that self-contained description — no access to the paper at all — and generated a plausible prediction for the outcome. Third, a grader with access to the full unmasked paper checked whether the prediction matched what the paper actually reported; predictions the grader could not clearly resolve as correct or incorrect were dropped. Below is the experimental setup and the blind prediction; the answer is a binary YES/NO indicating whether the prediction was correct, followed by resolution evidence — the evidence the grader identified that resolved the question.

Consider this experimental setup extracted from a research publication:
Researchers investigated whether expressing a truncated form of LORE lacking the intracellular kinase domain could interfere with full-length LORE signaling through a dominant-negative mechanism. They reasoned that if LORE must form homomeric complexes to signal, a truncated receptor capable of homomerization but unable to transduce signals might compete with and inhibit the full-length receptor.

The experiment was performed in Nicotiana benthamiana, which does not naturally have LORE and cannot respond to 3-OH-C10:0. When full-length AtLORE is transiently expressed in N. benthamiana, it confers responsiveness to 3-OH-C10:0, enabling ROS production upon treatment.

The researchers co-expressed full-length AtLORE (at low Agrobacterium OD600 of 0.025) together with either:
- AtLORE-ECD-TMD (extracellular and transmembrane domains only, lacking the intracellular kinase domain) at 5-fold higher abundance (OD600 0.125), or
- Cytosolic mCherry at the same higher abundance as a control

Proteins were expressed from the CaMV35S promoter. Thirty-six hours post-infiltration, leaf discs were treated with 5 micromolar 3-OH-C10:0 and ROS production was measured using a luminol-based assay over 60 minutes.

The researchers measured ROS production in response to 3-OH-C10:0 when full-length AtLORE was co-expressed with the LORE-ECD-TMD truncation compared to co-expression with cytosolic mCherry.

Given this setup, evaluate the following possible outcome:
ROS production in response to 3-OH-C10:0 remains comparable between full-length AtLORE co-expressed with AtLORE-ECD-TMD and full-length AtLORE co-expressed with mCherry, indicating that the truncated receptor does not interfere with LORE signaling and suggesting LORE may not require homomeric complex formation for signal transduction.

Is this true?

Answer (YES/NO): NO